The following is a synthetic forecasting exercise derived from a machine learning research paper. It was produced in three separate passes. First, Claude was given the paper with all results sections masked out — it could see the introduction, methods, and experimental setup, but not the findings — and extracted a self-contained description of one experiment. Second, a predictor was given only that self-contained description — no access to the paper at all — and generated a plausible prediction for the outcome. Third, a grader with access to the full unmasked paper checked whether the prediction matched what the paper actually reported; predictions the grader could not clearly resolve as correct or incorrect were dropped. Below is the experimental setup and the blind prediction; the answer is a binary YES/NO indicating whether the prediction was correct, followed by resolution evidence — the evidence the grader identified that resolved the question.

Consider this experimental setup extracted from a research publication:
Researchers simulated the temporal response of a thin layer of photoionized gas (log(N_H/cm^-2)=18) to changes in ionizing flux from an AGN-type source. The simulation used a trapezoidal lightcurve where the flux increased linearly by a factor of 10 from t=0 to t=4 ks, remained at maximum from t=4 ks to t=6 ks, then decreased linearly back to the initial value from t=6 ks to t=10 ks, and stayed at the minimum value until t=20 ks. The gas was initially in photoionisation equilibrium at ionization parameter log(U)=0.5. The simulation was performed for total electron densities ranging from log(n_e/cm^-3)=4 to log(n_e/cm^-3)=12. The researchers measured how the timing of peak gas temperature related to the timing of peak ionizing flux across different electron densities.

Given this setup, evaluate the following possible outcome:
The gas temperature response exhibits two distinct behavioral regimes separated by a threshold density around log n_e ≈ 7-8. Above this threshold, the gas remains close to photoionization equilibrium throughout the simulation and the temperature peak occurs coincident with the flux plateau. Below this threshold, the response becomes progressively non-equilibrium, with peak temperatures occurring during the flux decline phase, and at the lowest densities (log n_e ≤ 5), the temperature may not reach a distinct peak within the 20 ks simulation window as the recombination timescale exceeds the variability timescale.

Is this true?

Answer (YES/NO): NO